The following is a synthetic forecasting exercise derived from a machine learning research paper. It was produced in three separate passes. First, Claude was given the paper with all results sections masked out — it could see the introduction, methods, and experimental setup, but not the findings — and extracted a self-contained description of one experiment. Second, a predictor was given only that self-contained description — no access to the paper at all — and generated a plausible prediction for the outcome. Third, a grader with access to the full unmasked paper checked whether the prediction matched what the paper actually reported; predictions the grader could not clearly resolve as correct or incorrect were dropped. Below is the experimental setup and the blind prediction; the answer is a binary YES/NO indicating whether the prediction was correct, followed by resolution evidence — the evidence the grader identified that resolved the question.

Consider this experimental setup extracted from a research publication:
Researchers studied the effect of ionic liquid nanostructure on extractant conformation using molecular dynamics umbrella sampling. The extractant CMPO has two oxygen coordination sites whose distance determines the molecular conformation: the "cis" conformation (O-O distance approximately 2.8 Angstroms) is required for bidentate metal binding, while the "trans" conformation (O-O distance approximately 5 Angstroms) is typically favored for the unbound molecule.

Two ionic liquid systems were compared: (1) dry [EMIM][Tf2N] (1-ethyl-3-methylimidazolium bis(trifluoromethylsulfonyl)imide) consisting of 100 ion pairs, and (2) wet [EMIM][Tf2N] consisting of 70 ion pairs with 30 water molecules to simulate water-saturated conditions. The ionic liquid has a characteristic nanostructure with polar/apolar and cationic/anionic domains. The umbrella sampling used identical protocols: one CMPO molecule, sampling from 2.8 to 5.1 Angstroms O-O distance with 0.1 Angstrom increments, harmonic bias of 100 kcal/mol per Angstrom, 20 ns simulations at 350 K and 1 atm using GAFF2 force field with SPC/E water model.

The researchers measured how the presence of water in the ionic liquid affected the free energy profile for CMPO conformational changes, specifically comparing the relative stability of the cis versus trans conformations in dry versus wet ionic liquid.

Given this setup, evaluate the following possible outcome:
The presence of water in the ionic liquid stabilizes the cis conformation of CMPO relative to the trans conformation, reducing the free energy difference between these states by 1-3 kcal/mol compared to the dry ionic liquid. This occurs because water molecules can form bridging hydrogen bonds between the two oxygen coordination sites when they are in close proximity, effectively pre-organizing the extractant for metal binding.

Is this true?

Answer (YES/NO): NO